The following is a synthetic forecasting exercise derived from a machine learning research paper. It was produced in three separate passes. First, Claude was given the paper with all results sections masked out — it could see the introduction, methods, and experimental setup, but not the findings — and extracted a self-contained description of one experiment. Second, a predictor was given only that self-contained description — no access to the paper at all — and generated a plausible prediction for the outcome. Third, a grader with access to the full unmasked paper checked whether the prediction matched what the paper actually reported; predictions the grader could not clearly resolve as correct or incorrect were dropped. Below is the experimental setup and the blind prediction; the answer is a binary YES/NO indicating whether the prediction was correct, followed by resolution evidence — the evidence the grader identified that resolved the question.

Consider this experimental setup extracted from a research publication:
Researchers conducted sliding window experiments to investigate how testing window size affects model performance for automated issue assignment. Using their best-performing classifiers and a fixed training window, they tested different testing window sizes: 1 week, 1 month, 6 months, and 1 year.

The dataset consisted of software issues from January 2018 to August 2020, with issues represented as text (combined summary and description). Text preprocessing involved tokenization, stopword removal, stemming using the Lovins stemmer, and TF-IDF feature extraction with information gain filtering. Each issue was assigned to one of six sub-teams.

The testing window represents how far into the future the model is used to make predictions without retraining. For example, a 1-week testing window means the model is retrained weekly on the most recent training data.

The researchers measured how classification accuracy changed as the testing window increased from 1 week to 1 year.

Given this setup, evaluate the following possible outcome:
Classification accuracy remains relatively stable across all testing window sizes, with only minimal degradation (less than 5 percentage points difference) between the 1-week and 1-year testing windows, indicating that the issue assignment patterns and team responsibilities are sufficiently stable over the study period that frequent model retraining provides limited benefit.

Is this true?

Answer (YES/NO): NO